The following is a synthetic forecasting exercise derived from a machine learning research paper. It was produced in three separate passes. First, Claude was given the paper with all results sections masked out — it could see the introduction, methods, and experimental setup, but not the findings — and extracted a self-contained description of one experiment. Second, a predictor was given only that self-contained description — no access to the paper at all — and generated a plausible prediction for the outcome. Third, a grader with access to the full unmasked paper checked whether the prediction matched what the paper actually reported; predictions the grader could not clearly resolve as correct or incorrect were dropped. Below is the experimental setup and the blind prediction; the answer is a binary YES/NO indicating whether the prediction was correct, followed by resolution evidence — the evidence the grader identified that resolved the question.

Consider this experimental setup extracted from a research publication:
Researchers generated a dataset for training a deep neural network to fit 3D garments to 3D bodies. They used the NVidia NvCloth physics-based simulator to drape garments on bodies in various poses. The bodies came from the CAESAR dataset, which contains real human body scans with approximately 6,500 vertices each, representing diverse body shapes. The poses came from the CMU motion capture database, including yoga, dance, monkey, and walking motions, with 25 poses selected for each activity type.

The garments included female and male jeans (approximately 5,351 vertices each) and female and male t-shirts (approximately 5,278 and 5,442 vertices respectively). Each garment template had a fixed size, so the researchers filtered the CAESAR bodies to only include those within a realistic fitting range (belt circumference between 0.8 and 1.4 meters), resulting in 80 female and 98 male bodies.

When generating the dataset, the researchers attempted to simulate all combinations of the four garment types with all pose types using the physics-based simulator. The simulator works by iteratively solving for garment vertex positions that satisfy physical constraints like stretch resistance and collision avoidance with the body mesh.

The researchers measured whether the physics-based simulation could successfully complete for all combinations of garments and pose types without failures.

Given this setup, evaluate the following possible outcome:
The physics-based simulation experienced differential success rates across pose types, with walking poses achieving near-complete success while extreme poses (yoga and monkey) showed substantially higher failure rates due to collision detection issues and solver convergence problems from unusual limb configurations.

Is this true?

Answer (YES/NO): NO